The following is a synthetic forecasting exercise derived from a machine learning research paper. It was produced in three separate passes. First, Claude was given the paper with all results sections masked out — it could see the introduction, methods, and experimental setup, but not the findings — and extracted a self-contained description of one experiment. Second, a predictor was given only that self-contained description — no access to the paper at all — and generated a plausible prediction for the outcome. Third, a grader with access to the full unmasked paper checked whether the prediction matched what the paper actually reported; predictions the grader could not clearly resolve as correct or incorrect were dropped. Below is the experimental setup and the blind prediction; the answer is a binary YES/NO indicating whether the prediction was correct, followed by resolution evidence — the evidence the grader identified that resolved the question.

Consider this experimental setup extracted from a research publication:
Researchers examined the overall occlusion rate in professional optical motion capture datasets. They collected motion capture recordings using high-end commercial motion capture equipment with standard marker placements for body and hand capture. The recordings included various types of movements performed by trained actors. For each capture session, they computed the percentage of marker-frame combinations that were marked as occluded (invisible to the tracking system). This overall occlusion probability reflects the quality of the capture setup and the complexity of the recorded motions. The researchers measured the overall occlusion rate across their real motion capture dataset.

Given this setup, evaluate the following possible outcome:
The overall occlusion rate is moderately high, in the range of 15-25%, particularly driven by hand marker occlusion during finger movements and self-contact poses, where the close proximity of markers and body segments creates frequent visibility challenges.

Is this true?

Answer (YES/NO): NO